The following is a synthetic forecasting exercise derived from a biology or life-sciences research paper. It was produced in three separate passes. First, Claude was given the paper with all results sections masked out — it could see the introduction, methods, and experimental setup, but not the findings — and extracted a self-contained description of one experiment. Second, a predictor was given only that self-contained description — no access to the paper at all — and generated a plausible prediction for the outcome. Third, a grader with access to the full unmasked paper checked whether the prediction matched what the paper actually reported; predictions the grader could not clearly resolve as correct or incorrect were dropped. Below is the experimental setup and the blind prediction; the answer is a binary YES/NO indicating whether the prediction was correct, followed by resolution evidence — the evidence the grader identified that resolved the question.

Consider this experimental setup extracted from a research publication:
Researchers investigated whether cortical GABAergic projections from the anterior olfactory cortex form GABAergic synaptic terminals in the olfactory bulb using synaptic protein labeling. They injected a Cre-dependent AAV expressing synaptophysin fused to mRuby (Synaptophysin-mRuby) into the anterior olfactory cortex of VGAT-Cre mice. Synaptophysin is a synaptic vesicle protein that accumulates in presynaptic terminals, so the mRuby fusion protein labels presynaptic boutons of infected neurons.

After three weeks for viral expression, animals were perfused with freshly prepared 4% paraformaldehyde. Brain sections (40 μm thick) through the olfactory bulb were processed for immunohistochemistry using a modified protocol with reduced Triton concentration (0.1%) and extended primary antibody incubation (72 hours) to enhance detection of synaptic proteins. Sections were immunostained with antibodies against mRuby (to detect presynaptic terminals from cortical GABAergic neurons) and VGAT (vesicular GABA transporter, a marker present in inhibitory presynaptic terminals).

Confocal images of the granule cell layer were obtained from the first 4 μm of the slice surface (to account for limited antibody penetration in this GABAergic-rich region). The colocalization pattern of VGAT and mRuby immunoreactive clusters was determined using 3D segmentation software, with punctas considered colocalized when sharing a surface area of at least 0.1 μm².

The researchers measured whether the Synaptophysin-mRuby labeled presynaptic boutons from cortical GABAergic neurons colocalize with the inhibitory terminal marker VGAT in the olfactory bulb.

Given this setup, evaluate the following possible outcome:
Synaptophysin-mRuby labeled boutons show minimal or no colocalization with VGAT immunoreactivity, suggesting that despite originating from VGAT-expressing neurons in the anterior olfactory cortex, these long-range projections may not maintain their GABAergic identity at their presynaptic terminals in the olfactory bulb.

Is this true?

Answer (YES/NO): NO